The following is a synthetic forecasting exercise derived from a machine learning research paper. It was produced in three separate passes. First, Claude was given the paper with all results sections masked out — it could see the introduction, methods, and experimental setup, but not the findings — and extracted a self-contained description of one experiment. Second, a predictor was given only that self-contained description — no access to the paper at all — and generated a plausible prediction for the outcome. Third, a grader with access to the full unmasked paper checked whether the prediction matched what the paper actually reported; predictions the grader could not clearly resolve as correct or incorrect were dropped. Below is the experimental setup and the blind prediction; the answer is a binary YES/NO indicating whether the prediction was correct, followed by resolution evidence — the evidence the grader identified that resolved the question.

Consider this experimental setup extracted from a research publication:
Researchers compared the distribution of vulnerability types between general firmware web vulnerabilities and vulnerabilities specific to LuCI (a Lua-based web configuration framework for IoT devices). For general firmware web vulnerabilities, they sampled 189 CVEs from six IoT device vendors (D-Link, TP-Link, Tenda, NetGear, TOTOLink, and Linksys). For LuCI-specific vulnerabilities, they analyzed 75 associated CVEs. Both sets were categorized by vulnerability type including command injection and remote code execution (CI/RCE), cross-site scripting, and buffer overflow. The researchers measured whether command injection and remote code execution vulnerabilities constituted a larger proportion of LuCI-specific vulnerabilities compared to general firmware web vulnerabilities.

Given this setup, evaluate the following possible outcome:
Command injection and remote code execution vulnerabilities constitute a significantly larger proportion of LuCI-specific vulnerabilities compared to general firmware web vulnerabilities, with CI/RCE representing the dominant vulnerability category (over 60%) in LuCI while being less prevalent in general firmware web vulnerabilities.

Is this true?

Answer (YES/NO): NO